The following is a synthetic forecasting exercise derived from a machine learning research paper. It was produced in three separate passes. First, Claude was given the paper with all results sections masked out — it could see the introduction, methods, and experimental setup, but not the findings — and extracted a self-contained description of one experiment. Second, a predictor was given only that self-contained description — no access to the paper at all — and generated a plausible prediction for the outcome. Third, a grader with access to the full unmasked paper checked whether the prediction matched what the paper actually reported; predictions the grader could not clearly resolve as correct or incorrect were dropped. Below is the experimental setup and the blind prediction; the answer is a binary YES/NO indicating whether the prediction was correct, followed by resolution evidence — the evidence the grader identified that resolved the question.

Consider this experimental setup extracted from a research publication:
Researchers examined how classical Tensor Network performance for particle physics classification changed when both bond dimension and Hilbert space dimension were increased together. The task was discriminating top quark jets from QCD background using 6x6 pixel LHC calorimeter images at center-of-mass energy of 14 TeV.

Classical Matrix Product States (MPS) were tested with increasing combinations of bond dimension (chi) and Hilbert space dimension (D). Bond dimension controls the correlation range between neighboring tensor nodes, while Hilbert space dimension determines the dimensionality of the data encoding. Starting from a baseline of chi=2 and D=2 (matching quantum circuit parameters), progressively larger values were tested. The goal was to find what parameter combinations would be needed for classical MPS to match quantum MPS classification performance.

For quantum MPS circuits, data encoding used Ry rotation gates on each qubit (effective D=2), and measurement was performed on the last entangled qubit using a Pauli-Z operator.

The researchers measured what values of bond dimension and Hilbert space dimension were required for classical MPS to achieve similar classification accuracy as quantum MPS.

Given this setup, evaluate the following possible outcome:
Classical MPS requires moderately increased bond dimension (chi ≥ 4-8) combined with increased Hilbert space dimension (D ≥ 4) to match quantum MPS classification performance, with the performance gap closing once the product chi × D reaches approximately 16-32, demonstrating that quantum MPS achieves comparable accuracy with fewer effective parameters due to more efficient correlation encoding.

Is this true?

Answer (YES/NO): NO